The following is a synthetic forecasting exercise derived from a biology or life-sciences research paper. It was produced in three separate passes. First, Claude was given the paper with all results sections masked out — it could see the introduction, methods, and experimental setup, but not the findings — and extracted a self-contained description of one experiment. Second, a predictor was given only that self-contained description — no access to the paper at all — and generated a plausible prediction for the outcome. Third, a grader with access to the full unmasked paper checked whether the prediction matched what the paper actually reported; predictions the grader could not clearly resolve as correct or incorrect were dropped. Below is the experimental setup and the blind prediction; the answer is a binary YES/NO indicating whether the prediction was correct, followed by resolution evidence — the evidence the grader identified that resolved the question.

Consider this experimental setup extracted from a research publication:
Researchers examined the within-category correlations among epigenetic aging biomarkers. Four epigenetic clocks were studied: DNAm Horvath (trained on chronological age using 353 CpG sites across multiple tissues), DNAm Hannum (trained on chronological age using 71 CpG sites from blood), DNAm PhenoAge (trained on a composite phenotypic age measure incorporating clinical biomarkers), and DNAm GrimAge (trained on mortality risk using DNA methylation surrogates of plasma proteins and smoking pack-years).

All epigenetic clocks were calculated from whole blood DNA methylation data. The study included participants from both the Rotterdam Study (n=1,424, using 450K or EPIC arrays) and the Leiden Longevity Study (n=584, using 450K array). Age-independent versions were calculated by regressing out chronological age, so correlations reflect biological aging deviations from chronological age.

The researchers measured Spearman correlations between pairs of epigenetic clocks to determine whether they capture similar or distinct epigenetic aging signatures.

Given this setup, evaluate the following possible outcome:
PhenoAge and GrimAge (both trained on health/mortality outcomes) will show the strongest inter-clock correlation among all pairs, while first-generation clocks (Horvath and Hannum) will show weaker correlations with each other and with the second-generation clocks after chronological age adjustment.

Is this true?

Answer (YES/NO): NO